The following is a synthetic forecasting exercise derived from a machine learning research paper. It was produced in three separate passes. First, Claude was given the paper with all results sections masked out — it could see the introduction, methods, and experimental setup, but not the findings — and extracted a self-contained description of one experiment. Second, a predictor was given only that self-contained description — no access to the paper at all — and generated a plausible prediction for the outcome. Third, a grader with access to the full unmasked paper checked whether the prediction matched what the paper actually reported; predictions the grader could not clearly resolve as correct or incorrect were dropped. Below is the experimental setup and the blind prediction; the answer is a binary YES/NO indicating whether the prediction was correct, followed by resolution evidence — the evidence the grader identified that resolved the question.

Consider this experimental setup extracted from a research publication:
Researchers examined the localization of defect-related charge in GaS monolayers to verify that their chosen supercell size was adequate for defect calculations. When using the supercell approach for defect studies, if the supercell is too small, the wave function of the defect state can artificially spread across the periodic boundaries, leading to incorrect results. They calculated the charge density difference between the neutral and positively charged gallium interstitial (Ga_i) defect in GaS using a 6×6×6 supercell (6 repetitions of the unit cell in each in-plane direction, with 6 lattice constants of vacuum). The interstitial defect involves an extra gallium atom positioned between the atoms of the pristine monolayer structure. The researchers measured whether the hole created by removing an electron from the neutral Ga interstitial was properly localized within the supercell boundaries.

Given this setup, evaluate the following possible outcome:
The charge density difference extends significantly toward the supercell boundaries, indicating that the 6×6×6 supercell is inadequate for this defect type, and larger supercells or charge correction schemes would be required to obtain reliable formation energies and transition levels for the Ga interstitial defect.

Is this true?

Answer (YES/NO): NO